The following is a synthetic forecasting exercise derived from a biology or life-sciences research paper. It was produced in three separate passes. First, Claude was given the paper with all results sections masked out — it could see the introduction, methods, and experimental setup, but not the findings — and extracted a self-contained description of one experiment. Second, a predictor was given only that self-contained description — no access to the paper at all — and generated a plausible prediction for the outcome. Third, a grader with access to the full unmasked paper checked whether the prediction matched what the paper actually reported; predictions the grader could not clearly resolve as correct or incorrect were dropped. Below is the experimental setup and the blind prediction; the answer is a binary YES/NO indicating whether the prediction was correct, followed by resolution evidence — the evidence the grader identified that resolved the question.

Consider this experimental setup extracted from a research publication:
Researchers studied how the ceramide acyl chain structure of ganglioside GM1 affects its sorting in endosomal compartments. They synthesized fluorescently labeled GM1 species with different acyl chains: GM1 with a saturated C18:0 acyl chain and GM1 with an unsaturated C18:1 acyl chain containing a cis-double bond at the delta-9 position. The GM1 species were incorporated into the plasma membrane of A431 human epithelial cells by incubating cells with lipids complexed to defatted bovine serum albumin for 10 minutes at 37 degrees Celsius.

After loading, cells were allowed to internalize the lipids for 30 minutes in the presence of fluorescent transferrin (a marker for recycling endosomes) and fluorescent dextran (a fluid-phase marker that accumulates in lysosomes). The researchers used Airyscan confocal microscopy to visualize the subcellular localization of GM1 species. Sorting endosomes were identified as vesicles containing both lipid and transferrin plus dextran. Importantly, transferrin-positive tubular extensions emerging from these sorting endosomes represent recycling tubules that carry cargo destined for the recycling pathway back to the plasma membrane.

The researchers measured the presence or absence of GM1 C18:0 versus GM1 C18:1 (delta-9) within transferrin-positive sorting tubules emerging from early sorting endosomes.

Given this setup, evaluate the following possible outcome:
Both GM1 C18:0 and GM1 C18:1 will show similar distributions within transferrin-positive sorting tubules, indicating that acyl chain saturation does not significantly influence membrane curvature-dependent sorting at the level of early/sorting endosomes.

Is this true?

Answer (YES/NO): NO